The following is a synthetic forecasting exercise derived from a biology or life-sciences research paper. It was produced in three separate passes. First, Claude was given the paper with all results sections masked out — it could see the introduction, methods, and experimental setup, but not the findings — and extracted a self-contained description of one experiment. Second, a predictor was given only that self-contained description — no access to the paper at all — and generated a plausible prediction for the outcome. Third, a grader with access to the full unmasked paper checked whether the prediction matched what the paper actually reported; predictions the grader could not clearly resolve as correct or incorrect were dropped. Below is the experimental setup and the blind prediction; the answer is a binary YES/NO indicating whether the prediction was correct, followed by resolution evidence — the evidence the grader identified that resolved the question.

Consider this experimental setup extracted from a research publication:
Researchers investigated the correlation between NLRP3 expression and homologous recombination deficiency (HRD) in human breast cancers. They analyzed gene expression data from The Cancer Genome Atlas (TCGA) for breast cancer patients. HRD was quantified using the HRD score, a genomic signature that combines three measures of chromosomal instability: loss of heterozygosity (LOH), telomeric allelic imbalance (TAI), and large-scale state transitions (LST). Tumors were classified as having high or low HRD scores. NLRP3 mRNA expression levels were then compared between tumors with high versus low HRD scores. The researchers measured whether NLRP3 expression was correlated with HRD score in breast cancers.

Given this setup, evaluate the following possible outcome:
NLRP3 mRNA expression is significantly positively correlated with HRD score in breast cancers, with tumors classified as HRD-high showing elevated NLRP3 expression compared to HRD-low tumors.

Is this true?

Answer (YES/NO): NO